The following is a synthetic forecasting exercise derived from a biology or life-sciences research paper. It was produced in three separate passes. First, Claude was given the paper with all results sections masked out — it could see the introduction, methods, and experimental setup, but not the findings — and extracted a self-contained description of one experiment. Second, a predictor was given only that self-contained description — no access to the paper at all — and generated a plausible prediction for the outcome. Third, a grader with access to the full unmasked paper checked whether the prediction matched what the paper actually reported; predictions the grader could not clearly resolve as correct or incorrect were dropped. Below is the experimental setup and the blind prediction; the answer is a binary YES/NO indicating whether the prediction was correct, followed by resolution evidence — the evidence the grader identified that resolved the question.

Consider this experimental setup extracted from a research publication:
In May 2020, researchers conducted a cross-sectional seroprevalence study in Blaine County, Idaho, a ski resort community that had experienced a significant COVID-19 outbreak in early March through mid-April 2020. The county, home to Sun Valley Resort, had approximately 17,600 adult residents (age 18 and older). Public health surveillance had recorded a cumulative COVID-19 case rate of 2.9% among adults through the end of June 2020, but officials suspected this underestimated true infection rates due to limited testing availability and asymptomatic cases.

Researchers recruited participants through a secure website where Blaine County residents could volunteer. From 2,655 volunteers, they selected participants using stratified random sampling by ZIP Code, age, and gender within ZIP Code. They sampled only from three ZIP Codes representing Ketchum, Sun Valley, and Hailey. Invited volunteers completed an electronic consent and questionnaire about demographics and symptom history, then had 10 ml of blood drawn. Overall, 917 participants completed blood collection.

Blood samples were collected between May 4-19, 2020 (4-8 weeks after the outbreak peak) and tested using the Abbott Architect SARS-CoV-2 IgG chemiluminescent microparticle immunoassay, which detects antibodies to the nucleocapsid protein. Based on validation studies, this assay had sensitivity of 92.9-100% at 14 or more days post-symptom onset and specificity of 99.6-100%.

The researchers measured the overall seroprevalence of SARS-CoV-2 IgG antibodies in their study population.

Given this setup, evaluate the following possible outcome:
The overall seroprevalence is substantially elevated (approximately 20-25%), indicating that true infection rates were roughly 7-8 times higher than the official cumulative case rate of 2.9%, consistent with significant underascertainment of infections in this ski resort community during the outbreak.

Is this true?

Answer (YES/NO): YES